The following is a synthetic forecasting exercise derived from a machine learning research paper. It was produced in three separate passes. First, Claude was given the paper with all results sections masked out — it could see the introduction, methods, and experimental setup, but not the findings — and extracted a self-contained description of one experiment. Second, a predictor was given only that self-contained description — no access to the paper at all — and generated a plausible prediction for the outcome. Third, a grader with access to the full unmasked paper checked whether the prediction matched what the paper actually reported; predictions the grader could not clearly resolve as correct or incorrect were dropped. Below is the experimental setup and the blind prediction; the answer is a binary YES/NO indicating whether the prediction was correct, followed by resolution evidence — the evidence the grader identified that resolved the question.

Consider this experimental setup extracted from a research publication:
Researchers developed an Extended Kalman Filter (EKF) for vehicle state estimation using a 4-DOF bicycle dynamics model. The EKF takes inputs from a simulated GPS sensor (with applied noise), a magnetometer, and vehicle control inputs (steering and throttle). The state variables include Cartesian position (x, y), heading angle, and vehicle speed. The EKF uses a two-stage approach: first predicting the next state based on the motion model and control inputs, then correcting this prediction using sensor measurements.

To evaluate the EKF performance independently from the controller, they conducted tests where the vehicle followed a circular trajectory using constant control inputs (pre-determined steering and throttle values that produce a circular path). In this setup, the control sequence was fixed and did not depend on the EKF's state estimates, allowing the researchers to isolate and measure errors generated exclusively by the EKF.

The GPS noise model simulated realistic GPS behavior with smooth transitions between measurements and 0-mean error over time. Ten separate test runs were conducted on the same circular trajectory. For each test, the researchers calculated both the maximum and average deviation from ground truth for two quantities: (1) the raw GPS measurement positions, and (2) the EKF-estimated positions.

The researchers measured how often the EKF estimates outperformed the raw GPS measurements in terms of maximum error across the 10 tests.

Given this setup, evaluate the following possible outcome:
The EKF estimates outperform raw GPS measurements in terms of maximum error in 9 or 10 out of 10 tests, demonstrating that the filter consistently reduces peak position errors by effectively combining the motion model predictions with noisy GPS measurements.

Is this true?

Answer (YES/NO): YES